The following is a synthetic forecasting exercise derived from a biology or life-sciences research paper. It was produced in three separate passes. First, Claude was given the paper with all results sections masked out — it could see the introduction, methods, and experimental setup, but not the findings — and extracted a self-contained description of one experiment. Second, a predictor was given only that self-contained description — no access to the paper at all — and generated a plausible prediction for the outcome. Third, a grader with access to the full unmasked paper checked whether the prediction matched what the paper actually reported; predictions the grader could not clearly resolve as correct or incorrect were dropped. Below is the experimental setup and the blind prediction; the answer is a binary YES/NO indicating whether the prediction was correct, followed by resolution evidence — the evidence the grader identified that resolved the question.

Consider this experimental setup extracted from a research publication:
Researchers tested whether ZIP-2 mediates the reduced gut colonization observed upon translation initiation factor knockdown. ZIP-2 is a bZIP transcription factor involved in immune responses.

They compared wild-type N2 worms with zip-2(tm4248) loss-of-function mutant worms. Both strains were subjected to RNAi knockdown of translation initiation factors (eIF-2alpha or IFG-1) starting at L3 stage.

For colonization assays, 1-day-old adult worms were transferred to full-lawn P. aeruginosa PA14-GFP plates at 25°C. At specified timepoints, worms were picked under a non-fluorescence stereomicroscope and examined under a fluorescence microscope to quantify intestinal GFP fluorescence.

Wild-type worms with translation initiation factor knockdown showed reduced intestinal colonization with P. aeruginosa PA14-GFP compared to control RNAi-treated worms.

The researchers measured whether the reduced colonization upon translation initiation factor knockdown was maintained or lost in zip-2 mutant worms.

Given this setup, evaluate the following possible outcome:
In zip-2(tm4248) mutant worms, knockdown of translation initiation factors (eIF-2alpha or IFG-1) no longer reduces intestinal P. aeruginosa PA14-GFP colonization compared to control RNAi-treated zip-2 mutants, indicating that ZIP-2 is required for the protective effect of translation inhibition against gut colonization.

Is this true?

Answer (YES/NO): YES